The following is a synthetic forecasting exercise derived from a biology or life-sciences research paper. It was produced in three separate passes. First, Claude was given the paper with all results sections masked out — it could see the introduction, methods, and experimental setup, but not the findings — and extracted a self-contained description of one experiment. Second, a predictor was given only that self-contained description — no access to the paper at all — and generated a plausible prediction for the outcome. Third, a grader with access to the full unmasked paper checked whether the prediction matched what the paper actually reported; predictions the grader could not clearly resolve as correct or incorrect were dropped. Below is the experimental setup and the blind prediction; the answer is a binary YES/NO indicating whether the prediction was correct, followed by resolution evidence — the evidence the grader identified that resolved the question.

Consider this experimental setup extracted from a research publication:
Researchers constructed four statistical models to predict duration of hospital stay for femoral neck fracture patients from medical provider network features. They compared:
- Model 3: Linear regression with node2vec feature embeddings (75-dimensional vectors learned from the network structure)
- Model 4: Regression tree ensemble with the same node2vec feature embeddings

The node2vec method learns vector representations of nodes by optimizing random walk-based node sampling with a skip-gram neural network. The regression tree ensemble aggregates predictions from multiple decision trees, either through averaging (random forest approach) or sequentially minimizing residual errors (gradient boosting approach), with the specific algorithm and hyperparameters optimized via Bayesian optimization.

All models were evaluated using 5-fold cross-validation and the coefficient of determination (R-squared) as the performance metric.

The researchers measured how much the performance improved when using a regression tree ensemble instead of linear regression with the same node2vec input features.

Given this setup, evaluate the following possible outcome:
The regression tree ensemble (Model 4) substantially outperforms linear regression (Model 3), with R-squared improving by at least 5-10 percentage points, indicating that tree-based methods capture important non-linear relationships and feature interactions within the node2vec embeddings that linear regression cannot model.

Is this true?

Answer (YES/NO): YES